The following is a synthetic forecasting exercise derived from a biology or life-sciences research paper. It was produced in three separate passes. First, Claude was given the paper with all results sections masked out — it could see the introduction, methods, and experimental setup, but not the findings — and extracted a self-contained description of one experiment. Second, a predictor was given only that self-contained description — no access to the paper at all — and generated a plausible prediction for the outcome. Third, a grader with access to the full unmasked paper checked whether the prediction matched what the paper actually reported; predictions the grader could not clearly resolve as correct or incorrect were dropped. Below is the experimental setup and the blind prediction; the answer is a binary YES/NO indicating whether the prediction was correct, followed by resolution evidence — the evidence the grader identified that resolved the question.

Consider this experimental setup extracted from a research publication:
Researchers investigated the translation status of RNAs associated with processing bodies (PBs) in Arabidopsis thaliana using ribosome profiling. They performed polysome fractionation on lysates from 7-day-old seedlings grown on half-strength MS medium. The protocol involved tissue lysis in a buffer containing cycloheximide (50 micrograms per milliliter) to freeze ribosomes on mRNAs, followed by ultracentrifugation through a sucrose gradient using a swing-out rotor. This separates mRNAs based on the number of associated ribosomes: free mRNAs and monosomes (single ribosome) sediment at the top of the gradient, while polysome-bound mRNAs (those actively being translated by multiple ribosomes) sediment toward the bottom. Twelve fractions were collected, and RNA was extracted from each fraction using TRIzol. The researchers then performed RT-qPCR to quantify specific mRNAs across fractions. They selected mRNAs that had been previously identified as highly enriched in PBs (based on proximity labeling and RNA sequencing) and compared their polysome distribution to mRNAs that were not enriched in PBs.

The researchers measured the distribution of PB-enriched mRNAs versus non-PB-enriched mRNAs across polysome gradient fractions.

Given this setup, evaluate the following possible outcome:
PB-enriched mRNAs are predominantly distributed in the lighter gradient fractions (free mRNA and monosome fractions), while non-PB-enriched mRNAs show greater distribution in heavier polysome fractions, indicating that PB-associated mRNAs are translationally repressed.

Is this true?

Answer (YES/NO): NO